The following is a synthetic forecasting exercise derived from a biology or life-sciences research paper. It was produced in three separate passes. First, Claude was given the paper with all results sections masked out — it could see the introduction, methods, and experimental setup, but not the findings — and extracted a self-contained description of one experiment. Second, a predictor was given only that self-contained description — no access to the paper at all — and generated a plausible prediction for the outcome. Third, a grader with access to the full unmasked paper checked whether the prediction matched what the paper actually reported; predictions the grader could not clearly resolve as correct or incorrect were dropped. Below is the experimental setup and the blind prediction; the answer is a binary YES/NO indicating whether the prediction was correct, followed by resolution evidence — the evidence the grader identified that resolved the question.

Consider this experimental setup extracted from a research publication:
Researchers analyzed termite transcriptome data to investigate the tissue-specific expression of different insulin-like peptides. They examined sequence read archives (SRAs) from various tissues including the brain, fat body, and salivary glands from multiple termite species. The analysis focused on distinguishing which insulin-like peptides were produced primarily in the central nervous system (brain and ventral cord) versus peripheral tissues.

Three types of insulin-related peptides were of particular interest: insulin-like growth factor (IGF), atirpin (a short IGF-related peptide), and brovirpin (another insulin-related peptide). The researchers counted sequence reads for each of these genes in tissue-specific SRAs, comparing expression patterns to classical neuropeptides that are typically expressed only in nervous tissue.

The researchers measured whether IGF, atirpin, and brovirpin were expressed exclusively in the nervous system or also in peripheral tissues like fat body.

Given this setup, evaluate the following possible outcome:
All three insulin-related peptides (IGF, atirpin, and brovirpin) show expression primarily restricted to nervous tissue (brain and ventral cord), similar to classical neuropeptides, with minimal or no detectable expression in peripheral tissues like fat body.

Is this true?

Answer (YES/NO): NO